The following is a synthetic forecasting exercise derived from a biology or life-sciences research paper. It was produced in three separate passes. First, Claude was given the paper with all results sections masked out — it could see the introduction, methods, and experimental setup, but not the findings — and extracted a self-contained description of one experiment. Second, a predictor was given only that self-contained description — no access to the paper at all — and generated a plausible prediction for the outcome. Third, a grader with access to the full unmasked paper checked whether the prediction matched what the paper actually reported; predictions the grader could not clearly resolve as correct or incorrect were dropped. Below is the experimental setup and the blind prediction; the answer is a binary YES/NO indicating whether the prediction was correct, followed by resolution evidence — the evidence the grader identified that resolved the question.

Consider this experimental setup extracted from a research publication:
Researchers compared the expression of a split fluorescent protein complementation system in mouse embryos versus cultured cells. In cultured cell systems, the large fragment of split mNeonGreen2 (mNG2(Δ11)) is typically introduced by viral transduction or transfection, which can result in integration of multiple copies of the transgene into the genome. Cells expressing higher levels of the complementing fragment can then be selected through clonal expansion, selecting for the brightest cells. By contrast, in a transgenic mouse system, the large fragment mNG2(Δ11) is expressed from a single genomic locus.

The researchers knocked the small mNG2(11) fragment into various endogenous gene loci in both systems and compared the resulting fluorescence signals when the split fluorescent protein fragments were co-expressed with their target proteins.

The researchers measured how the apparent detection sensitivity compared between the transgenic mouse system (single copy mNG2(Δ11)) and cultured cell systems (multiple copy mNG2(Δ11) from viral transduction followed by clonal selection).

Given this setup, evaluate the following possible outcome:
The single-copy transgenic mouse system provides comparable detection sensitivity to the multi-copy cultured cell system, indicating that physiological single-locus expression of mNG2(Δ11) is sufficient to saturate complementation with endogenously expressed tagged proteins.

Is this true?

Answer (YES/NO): NO